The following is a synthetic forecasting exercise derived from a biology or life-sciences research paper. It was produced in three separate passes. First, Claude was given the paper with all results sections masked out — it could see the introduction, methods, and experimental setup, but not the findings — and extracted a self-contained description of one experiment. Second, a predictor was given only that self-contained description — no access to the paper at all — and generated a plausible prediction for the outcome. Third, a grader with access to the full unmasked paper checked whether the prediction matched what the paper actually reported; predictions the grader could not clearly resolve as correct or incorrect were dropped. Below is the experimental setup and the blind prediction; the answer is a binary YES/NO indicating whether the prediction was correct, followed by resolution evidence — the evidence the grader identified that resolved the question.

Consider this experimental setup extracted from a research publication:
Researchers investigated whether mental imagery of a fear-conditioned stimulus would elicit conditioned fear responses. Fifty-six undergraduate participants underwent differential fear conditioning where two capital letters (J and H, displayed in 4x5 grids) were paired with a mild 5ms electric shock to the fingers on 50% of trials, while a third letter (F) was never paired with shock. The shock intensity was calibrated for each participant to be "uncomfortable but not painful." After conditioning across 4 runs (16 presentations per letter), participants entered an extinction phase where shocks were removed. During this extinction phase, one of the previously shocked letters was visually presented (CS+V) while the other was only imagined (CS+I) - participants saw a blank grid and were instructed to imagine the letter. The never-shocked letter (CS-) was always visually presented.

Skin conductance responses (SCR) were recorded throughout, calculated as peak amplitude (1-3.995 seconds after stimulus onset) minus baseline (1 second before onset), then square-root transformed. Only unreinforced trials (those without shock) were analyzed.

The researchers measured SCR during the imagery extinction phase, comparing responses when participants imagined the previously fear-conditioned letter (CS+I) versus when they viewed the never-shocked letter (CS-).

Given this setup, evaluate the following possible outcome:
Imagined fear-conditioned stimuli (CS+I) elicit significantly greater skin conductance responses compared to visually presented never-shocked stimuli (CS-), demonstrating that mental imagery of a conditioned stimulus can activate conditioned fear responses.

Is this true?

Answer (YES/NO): YES